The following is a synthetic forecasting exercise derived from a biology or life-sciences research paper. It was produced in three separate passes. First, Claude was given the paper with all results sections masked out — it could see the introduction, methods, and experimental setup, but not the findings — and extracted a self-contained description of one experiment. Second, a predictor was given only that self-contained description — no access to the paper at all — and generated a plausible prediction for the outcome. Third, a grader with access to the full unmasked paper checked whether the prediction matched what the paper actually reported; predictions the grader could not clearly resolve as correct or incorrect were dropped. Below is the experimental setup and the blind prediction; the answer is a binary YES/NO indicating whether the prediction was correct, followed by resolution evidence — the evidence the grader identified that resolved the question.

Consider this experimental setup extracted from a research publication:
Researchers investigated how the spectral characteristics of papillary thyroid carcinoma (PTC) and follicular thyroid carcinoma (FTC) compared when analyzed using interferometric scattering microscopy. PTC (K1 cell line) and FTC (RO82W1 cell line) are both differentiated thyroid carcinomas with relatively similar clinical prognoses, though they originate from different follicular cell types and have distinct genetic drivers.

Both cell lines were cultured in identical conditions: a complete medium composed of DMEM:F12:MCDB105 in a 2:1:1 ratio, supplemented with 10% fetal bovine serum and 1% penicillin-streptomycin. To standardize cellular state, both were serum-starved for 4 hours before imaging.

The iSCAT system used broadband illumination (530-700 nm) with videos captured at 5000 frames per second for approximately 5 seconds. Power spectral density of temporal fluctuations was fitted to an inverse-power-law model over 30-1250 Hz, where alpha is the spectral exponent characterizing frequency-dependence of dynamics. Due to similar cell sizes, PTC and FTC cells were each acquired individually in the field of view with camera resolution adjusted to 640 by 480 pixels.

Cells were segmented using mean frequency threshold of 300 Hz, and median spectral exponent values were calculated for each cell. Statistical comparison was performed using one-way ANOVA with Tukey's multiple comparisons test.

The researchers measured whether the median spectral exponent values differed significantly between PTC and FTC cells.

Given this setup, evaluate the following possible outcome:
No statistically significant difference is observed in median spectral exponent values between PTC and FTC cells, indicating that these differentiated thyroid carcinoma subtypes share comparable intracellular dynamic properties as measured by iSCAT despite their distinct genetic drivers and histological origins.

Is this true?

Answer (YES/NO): NO